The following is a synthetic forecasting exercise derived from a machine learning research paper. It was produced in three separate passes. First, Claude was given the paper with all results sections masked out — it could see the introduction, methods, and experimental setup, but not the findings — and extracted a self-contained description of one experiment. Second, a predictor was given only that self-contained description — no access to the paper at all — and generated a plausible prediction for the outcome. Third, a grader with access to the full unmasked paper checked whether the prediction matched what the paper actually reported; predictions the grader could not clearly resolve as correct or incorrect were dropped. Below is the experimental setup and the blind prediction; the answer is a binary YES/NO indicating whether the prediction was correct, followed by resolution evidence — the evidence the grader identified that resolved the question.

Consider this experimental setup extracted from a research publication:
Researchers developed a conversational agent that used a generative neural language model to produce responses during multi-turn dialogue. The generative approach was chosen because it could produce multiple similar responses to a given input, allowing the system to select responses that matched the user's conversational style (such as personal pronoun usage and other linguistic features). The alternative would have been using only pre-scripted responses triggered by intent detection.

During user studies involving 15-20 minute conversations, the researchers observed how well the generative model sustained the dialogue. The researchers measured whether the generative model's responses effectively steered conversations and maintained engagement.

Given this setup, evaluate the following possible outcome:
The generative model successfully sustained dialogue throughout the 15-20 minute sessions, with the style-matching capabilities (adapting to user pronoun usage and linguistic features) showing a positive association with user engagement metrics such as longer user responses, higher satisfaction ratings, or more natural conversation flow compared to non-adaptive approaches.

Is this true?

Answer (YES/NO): NO